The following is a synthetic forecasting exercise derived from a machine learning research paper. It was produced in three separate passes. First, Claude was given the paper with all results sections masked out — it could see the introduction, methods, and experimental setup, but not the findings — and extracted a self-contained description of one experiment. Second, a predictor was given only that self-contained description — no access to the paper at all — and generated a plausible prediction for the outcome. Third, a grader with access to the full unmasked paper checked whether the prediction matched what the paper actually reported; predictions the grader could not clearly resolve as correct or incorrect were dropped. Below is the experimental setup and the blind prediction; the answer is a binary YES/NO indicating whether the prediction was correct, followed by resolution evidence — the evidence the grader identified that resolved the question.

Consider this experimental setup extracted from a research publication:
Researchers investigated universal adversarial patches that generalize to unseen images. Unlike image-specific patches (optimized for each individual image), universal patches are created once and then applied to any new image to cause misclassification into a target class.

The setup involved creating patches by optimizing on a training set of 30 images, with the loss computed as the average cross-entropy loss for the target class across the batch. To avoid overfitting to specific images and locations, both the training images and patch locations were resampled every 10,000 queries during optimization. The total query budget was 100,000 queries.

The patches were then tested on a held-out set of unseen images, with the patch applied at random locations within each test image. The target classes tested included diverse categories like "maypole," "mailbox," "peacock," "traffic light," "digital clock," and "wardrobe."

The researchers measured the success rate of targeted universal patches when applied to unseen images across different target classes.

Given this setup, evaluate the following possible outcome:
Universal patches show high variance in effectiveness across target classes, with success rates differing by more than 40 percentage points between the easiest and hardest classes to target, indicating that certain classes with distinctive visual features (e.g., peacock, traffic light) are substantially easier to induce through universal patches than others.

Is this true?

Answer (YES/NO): YES